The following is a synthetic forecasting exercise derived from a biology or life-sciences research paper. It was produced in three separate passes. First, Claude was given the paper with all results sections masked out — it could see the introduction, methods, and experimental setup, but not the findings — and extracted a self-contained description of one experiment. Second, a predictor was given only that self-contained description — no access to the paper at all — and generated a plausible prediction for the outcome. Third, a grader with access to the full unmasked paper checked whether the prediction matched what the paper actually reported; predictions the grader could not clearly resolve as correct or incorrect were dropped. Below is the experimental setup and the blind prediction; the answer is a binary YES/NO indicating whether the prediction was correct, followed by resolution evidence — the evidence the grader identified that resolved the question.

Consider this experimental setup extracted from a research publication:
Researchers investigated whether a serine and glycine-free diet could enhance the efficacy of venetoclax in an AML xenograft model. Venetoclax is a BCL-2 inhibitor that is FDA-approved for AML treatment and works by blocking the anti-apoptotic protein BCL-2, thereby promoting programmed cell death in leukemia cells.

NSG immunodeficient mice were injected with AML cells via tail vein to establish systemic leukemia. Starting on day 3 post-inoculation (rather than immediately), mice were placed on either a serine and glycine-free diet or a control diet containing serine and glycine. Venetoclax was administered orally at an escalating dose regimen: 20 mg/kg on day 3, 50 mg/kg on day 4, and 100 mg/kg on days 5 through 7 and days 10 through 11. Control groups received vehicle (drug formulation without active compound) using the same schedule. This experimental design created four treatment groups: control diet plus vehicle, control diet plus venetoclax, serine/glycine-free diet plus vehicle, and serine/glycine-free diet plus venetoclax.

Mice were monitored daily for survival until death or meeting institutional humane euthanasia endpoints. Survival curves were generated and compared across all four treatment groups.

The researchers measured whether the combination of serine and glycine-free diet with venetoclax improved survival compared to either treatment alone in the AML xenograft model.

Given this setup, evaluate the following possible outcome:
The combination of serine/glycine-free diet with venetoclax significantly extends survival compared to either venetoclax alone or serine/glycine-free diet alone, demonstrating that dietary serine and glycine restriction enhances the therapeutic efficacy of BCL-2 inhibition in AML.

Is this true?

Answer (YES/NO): YES